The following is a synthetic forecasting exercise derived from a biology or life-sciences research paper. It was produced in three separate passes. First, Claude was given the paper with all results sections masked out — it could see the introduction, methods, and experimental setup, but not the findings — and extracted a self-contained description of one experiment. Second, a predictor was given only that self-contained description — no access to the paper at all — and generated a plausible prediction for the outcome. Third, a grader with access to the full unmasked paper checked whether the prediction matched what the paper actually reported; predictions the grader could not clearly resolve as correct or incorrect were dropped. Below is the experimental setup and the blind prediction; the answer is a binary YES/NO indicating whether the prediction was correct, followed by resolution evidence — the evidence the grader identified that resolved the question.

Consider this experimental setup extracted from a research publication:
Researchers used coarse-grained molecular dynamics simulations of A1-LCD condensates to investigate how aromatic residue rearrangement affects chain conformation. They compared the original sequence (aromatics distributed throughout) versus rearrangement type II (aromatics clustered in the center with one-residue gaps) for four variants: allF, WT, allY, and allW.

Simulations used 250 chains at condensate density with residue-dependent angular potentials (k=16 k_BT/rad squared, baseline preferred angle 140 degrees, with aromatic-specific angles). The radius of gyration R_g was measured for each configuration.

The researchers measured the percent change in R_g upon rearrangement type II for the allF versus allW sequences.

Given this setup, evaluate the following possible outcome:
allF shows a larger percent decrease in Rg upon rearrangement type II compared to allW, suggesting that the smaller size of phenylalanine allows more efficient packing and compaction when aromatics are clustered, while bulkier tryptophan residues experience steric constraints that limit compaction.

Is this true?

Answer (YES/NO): NO